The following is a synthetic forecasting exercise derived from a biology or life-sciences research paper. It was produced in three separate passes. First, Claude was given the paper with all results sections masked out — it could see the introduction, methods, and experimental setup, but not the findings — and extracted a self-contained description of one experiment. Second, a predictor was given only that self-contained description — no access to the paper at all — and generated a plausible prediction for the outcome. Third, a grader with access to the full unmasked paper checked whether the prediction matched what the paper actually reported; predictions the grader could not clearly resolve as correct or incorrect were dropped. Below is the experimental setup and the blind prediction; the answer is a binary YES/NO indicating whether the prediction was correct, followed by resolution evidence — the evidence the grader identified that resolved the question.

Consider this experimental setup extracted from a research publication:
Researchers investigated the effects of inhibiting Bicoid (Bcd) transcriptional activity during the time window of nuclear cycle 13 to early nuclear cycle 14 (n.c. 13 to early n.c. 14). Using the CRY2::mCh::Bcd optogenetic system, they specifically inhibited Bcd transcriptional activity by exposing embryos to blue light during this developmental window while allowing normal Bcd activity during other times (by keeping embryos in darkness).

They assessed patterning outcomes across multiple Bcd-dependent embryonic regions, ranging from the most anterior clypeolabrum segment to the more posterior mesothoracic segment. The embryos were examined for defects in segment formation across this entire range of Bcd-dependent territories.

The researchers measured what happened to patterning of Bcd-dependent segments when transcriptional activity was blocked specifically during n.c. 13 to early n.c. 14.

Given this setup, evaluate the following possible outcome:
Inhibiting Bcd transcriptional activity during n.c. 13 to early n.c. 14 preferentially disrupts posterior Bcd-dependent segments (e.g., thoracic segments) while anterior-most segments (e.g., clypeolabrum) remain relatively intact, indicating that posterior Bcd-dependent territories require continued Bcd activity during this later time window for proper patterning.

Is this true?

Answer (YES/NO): NO